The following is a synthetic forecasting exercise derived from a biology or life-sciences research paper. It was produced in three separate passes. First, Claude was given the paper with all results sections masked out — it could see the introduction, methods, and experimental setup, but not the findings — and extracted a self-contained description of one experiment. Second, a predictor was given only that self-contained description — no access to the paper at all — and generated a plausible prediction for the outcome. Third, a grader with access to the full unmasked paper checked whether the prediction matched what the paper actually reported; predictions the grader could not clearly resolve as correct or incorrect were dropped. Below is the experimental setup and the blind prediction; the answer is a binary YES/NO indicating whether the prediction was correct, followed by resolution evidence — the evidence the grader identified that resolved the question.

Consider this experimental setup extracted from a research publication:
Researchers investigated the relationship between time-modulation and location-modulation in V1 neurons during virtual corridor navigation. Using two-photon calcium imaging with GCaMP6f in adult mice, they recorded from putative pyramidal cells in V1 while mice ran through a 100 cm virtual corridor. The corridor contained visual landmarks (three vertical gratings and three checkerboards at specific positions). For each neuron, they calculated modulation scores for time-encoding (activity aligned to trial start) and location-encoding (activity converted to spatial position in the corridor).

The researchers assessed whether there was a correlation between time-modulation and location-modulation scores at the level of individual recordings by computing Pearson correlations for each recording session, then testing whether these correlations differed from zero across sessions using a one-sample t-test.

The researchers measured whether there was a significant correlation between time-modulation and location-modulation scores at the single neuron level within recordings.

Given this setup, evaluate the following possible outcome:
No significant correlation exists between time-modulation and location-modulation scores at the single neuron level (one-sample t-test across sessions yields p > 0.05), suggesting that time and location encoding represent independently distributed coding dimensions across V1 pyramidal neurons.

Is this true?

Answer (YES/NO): NO